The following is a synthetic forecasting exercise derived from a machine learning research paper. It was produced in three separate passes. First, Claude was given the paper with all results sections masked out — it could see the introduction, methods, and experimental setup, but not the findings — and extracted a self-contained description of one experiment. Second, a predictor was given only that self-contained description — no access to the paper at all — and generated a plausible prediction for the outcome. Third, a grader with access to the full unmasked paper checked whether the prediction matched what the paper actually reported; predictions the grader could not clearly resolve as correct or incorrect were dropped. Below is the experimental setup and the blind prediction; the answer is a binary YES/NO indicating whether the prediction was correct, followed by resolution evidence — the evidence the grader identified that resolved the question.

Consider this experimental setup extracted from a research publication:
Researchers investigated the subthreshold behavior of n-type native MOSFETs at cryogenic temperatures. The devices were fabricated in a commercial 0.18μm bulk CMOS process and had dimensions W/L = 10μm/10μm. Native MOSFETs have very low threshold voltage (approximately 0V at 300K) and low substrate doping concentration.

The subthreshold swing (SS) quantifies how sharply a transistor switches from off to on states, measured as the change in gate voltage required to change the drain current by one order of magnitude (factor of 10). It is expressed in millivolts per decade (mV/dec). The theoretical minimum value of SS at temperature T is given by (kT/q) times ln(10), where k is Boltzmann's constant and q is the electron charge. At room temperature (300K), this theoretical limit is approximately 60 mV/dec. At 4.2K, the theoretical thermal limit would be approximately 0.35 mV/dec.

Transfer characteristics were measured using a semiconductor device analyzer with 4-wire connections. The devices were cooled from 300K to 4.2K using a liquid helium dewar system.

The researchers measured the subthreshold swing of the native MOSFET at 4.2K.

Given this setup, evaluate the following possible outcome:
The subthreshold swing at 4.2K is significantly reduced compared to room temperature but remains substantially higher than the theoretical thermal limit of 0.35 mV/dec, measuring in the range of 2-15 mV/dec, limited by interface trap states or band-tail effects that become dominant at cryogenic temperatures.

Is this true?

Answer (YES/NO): YES